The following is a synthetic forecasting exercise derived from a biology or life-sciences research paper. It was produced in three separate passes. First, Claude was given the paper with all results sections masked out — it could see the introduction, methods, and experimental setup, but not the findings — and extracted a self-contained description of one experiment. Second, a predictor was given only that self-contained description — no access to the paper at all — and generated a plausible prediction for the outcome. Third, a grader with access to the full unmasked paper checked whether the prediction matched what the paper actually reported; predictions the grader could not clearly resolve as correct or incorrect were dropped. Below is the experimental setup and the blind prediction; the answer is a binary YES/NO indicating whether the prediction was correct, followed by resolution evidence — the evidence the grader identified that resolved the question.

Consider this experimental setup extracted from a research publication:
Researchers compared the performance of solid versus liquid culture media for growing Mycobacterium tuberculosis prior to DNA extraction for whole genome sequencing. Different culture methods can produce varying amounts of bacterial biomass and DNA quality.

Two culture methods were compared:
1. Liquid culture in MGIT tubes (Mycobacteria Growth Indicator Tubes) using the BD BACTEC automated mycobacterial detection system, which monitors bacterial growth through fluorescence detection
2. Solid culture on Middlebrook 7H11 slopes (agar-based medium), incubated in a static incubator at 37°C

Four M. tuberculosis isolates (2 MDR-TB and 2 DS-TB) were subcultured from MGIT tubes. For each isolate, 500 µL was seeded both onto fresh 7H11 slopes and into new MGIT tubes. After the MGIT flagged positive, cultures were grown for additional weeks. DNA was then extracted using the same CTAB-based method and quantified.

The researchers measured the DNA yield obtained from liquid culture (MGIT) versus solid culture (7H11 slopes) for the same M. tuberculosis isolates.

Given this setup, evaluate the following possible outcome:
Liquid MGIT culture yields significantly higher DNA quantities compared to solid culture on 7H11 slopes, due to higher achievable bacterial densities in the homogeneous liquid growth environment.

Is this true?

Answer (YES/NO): NO